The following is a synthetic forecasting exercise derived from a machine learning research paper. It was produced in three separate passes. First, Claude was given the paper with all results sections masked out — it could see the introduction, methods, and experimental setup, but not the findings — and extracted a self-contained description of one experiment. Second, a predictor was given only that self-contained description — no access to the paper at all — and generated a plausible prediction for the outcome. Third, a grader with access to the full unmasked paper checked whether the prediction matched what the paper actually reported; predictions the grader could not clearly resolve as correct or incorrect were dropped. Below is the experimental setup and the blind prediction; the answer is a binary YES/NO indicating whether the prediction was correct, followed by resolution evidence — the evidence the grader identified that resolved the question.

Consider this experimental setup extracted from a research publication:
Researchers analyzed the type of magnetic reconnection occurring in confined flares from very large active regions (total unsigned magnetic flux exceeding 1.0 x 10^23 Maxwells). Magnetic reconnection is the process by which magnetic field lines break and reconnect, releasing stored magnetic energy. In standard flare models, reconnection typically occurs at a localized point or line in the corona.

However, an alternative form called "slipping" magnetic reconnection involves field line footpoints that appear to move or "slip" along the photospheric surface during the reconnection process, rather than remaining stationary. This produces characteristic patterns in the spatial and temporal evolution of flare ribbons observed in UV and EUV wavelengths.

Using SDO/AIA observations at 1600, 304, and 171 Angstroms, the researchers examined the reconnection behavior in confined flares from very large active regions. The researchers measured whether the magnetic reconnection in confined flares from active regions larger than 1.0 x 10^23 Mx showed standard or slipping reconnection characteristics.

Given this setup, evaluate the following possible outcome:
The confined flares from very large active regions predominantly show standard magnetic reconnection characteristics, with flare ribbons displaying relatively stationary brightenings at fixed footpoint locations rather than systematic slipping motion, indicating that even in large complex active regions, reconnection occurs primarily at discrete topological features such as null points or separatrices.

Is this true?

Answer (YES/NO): NO